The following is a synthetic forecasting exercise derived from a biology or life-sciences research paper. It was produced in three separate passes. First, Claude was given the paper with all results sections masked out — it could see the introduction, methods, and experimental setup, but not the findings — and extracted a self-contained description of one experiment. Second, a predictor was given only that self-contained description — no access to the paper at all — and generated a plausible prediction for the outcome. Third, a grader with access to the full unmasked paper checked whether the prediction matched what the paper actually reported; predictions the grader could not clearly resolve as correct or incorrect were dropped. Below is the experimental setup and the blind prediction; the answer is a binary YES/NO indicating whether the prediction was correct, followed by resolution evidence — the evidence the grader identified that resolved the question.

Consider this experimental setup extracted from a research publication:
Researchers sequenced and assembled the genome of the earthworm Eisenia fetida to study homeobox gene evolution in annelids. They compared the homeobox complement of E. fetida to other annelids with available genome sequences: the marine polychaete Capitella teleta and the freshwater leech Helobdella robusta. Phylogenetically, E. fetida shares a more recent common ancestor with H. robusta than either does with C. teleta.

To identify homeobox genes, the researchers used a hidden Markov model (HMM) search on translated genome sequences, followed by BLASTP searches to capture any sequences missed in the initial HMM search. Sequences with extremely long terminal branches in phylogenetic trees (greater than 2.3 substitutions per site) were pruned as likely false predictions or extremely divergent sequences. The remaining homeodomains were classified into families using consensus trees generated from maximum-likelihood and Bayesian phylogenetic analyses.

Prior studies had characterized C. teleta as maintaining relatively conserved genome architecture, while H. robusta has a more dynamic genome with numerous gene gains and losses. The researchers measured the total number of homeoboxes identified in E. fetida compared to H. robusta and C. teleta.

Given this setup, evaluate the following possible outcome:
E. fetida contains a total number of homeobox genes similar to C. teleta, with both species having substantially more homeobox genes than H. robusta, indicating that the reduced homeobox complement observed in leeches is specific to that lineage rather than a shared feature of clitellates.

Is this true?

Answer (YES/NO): NO